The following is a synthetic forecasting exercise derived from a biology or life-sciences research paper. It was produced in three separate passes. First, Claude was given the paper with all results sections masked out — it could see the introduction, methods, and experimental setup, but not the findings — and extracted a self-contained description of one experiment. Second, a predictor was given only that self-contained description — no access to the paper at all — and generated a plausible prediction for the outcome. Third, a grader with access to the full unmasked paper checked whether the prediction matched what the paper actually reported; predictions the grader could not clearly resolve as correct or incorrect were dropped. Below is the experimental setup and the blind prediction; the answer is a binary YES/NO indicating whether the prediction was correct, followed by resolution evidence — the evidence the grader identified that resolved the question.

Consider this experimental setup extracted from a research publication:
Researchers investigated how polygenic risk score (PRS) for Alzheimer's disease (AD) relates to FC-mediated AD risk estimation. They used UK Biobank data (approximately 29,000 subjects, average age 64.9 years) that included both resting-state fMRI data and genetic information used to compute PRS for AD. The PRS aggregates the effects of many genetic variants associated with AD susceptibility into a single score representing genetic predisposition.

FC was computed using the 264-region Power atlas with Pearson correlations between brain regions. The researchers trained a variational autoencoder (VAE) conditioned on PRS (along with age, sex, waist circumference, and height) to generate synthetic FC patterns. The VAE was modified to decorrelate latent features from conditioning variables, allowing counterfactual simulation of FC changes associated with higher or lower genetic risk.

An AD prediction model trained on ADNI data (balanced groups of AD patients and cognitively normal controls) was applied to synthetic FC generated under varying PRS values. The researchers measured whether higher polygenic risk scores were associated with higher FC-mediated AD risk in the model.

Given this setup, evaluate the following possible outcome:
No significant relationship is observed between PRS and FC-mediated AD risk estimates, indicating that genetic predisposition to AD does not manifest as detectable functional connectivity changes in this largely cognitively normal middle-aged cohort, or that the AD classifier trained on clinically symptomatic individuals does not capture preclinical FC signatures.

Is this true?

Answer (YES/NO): NO